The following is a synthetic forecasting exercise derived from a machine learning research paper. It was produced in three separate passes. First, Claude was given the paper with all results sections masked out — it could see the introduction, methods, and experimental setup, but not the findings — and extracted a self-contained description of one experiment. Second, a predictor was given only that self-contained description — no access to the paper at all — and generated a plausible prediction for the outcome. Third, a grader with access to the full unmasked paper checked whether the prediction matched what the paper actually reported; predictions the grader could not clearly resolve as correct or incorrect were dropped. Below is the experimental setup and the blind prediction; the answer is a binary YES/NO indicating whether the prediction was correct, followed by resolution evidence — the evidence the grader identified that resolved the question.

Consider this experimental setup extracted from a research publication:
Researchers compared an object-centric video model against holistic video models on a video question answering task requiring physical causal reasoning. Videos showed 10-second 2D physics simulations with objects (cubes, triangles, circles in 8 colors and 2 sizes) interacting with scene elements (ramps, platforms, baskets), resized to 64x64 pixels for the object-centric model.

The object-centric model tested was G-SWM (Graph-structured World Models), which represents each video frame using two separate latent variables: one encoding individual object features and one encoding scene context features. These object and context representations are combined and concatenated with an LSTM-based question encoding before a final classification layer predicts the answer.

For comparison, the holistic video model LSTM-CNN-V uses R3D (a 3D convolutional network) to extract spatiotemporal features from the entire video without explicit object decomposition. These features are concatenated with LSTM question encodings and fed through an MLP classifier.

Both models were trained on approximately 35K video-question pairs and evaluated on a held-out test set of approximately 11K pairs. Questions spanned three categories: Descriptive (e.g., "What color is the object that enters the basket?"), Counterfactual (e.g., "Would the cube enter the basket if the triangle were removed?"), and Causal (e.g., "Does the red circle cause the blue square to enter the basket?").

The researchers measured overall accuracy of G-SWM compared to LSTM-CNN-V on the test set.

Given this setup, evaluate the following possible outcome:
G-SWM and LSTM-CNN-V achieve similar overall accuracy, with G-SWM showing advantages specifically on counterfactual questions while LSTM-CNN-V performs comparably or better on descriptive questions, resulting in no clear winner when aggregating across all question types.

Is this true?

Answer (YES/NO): NO